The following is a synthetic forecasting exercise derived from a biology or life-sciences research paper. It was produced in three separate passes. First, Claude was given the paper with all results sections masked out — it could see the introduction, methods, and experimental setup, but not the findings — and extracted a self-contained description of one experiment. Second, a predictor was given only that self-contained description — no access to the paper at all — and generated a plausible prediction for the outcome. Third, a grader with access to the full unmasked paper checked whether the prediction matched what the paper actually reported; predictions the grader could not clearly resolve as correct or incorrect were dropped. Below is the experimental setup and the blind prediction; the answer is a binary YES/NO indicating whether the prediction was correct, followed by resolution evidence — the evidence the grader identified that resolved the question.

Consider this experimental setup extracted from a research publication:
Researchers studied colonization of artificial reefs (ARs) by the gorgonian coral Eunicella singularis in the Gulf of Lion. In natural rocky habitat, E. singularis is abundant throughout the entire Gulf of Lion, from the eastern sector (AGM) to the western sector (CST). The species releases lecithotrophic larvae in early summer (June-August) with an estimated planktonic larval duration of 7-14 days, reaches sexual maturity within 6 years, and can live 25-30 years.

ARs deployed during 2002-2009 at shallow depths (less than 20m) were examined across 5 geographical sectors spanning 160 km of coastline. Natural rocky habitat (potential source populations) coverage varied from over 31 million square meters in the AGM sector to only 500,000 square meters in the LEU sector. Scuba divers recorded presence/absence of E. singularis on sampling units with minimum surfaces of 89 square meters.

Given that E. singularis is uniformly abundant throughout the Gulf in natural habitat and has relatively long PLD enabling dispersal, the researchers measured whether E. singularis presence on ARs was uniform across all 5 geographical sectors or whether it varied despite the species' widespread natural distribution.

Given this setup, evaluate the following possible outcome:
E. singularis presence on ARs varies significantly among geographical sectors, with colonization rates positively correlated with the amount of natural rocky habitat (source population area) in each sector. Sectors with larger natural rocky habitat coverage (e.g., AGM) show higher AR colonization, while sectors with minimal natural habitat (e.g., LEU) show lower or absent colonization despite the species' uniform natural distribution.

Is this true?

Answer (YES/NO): NO